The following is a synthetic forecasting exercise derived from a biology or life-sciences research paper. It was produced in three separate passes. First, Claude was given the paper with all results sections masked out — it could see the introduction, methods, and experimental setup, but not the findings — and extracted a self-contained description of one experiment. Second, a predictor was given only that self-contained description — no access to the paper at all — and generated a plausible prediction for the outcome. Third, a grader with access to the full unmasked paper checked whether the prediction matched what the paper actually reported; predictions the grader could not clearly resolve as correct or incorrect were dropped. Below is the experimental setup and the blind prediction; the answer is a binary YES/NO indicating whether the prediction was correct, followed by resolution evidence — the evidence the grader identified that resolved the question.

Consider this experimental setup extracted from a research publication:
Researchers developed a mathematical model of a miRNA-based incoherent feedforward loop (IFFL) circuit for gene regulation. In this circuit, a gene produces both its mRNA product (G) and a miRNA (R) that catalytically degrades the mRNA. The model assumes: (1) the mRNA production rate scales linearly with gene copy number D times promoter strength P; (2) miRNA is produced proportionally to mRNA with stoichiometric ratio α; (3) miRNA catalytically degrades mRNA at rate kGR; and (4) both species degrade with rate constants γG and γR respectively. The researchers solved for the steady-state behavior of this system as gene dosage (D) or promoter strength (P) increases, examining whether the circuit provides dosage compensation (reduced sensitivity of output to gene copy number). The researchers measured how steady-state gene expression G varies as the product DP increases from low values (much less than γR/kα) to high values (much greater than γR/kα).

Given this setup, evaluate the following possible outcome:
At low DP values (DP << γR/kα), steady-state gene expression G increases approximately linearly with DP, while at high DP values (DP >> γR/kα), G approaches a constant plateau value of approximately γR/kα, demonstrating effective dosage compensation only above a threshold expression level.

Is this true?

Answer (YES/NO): YES